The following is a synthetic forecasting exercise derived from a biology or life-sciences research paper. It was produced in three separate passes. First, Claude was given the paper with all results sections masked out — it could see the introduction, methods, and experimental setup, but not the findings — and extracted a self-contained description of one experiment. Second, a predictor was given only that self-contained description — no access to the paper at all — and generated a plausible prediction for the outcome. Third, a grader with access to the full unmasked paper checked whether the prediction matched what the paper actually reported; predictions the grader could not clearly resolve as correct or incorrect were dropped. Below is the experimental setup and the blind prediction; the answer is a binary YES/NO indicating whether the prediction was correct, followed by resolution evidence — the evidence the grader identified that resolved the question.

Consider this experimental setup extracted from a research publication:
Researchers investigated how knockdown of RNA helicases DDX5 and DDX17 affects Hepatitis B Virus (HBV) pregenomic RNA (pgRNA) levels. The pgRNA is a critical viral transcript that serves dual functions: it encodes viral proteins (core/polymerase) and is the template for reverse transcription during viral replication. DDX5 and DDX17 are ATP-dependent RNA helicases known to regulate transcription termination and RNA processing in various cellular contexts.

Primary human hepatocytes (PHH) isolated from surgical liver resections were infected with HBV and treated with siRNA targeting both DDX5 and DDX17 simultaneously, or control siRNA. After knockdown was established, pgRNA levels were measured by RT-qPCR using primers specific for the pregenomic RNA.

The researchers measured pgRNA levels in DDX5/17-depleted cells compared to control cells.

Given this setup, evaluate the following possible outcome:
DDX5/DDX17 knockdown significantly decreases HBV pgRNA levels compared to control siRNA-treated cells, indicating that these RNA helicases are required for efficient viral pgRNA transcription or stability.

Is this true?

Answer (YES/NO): NO